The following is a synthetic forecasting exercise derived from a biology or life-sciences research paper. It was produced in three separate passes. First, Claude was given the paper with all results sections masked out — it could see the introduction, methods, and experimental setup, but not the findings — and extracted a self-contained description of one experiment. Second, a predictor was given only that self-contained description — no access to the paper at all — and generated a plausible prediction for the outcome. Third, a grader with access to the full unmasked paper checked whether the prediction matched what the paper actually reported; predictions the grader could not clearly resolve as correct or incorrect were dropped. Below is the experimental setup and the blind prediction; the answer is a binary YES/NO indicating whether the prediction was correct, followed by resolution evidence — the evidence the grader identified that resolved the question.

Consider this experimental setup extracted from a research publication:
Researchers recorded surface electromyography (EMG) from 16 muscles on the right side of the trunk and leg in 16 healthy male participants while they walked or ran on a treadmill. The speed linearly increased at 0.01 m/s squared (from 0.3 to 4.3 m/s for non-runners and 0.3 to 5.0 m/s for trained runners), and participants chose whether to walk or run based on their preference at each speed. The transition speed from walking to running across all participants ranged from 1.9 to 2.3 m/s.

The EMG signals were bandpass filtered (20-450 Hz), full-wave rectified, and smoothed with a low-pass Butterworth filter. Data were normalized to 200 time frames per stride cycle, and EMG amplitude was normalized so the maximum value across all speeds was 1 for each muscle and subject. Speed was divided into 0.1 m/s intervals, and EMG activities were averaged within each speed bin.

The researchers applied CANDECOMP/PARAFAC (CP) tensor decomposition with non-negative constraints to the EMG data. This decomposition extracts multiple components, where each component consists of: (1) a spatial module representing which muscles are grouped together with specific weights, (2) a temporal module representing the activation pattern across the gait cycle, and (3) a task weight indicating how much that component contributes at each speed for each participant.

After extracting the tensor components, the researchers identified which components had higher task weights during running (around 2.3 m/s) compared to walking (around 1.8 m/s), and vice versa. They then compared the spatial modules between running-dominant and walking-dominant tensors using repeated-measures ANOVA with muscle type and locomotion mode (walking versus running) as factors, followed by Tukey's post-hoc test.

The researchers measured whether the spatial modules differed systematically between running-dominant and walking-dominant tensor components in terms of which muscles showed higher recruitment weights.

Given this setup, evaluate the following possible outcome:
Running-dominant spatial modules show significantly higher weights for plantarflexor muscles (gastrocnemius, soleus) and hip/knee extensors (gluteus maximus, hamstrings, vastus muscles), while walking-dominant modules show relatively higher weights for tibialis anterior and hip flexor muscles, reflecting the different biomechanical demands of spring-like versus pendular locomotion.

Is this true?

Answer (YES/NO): NO